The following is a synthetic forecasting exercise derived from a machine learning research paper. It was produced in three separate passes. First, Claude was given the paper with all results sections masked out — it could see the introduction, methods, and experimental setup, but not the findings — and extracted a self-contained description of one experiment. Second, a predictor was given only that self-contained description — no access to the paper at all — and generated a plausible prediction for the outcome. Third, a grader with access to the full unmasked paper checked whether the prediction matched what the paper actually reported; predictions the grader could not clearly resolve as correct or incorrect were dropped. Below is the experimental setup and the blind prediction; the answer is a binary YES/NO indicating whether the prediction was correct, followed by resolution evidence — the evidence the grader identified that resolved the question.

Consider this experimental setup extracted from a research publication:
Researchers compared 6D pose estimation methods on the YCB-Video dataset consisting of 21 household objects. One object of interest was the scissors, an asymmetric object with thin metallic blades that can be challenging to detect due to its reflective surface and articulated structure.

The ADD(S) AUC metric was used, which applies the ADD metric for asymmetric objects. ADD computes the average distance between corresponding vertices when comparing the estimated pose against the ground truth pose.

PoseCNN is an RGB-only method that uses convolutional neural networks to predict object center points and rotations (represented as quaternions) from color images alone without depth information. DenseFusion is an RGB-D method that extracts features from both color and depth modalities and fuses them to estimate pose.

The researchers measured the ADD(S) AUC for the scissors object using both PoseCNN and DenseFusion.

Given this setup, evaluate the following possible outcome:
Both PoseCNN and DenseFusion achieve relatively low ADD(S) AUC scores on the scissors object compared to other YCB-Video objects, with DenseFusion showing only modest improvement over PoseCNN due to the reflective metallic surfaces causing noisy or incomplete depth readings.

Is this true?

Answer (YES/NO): NO